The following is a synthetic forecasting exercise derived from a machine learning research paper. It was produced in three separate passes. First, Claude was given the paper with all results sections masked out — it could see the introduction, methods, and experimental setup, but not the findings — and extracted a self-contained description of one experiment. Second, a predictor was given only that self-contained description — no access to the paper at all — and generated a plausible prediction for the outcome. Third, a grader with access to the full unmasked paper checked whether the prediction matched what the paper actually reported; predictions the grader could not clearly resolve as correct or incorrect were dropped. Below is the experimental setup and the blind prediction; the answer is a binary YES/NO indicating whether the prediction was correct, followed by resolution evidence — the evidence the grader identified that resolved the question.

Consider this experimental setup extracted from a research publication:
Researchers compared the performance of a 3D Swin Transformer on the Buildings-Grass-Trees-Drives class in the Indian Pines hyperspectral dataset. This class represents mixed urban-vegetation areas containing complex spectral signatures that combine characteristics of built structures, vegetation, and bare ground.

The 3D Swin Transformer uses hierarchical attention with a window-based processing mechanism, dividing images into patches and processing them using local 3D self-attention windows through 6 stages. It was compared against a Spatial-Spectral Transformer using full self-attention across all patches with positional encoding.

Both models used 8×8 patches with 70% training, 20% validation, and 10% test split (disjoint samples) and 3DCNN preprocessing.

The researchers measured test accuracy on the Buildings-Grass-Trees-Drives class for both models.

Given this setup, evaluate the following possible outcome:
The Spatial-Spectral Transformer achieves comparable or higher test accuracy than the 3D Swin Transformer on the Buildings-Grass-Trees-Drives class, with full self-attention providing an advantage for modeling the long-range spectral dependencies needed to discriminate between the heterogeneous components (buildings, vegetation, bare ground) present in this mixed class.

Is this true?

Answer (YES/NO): YES